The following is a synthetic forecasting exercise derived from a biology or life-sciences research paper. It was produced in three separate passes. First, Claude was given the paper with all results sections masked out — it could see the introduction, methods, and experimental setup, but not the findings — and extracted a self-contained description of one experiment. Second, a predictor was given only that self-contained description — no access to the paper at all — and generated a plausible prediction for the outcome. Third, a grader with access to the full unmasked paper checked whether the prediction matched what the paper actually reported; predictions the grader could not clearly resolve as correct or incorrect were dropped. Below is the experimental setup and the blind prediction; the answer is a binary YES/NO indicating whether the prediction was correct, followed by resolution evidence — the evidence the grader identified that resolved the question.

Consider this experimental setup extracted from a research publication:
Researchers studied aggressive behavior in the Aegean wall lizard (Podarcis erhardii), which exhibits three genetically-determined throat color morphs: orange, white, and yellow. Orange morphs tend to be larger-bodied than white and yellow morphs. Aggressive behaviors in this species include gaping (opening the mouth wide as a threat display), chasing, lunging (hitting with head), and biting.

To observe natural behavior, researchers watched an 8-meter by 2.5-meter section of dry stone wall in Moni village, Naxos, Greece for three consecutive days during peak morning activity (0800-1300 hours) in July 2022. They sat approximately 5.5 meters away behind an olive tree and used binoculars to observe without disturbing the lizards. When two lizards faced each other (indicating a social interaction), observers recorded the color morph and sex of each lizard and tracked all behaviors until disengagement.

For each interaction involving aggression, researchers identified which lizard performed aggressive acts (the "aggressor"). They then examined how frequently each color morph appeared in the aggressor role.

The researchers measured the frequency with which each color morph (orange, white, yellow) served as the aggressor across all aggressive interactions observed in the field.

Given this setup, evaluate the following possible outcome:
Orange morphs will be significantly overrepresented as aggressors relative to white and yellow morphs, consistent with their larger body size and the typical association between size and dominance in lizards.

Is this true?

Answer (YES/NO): NO